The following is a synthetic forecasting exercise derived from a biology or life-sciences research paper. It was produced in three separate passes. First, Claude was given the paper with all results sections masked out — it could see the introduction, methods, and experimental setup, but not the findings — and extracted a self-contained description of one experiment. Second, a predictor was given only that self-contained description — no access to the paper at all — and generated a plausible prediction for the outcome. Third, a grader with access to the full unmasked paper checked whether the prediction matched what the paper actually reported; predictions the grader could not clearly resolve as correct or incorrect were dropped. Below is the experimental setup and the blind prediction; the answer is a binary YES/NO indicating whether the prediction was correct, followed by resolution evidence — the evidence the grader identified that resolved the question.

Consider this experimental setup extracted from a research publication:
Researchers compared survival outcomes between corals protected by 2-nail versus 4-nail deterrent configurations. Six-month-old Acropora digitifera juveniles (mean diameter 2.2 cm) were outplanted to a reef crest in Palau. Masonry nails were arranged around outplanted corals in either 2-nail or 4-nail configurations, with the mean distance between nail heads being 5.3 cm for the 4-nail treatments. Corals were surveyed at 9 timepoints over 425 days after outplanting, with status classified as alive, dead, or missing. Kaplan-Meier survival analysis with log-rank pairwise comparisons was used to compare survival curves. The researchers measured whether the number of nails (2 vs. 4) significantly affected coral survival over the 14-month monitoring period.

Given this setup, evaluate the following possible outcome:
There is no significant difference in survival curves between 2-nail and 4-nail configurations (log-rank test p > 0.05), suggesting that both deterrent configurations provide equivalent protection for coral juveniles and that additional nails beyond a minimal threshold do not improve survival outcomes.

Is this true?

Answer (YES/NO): NO